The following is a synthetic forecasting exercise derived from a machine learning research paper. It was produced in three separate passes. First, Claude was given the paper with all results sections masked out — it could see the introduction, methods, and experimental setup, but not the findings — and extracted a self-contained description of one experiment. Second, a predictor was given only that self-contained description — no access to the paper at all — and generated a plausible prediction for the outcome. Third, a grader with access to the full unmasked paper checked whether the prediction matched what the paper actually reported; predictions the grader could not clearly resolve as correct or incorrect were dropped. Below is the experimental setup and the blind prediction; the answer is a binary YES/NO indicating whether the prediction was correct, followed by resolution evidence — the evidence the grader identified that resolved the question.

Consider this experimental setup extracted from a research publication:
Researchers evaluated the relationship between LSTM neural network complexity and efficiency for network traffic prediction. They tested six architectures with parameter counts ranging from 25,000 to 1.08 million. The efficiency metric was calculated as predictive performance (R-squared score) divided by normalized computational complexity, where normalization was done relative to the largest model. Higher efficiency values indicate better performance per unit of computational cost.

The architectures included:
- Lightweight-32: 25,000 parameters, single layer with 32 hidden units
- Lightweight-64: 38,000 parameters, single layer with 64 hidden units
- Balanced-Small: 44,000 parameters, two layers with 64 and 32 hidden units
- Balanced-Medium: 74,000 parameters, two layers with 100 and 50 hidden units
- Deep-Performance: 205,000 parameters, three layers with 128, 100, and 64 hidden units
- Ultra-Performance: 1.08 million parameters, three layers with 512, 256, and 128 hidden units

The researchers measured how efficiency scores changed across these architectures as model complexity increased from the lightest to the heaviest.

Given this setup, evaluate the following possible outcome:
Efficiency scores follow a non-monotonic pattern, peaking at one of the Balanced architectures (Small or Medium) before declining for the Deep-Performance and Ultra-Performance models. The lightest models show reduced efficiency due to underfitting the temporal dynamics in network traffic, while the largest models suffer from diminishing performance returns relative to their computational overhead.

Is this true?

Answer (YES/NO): YES